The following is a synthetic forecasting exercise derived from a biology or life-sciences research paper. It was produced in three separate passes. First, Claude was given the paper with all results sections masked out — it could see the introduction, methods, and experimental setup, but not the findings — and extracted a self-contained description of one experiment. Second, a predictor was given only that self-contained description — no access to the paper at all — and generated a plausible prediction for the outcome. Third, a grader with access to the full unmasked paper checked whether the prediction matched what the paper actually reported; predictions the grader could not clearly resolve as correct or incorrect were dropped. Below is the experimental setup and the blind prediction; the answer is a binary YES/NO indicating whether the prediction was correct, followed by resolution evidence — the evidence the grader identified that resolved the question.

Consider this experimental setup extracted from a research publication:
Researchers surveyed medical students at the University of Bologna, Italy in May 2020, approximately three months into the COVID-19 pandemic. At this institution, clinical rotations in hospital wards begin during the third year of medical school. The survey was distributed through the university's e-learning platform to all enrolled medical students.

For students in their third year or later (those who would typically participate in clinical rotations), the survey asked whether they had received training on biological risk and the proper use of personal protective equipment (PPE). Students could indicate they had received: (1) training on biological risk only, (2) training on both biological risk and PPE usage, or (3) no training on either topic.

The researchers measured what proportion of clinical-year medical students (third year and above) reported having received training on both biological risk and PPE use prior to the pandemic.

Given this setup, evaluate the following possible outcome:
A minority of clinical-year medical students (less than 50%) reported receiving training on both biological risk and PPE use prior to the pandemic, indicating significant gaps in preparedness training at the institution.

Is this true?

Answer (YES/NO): YES